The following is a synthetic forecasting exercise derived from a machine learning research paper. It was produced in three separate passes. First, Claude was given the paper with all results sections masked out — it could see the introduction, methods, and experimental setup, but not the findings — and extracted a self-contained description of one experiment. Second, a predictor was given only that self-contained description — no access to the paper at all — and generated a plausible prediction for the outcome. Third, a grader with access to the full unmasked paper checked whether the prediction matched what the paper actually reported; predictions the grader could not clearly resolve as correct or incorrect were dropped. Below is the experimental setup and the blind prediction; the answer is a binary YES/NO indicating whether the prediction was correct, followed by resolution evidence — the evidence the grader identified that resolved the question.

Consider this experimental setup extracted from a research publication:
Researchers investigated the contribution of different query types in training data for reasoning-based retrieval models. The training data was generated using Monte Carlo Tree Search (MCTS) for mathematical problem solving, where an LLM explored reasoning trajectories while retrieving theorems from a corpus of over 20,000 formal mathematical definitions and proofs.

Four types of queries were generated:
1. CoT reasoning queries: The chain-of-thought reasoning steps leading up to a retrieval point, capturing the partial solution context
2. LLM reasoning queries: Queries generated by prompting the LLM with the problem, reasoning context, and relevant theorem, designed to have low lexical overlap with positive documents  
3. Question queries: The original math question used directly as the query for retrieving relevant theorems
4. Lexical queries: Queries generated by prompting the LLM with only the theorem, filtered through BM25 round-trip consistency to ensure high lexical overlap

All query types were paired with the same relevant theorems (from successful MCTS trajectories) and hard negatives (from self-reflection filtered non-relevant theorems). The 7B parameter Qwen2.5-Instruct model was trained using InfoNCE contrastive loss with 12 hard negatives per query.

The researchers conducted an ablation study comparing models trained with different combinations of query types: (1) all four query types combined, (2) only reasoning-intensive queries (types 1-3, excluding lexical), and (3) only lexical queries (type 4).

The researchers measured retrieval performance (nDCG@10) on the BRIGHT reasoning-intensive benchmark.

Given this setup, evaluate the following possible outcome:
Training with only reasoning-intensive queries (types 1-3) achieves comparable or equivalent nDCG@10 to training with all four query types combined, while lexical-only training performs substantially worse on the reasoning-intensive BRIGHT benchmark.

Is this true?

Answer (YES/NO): NO